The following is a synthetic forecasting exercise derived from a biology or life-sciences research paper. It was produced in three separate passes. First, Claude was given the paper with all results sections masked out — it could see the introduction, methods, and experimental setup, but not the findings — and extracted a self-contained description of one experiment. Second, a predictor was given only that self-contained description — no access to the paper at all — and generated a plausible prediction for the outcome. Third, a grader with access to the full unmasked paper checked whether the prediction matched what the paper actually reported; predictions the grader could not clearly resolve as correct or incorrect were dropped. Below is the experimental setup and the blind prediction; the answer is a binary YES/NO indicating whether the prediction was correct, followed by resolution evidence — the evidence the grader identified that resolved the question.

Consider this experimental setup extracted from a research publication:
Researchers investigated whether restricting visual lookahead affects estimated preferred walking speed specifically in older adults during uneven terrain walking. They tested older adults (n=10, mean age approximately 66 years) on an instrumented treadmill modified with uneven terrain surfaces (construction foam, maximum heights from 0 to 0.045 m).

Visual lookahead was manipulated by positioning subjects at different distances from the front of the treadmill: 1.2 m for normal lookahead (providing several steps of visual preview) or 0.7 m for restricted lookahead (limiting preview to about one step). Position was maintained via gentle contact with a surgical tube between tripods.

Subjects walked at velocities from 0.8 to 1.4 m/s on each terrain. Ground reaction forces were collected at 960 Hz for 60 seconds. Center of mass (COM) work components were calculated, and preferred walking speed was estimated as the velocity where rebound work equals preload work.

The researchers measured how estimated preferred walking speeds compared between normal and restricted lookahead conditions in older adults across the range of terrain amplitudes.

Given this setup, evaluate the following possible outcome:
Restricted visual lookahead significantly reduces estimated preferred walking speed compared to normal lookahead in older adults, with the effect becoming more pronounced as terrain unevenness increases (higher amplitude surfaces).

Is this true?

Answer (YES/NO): NO